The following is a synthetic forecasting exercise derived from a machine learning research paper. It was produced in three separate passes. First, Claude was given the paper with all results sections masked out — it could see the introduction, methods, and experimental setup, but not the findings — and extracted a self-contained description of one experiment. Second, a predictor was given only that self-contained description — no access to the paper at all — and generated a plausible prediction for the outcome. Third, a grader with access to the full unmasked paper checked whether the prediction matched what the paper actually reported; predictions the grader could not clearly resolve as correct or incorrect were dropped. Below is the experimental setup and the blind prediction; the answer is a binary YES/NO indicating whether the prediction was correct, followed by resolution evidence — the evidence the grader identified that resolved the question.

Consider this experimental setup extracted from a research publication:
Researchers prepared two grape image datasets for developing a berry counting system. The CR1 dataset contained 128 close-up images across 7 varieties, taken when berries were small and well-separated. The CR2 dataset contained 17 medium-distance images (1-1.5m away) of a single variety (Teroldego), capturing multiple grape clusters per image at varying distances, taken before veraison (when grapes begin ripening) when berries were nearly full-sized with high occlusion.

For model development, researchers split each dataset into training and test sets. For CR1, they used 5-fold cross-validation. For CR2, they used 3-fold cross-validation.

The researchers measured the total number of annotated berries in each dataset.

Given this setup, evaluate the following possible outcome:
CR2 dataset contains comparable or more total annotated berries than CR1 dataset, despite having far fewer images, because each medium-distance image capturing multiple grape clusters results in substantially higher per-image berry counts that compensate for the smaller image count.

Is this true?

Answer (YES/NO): YES